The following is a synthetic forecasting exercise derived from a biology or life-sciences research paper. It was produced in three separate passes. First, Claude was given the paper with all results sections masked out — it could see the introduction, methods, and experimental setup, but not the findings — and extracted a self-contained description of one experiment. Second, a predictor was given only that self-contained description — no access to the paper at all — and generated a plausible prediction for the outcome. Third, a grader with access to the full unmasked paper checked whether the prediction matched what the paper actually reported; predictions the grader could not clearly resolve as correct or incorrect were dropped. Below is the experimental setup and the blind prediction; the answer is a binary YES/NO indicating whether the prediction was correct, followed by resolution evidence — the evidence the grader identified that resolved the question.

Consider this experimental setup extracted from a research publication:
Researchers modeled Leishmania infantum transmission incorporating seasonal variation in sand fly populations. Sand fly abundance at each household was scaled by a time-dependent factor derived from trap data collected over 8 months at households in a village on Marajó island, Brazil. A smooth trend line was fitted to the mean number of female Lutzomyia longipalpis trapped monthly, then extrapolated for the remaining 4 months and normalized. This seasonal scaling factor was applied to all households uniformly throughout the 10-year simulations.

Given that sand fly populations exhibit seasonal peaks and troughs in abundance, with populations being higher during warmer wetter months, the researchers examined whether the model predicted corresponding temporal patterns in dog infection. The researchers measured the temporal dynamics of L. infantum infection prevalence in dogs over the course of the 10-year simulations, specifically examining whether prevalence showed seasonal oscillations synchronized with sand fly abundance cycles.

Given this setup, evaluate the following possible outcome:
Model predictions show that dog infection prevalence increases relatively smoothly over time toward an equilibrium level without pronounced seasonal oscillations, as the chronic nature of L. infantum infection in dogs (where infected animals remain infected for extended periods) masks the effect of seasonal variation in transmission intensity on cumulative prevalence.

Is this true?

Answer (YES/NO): NO